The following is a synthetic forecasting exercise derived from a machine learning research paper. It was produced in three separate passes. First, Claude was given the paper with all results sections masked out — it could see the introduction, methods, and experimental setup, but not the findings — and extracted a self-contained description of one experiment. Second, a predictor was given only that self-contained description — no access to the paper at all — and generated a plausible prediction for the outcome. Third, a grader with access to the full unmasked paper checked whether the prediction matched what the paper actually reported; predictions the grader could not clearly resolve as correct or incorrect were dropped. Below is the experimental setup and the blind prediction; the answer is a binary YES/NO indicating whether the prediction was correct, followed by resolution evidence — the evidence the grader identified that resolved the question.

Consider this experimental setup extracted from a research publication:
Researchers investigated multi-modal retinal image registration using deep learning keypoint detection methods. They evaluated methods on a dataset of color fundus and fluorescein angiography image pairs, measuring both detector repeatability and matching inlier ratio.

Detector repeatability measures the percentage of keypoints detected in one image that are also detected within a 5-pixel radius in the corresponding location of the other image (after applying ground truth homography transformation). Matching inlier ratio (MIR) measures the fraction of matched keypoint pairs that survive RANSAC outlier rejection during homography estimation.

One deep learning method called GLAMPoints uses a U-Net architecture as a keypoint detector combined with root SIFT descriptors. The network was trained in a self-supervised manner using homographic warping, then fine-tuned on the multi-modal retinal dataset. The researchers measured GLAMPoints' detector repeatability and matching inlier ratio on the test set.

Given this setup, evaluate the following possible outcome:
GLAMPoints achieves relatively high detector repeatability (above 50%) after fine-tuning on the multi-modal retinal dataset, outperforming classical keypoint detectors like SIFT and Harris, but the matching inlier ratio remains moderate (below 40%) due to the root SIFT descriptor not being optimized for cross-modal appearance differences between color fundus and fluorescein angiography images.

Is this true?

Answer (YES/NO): NO